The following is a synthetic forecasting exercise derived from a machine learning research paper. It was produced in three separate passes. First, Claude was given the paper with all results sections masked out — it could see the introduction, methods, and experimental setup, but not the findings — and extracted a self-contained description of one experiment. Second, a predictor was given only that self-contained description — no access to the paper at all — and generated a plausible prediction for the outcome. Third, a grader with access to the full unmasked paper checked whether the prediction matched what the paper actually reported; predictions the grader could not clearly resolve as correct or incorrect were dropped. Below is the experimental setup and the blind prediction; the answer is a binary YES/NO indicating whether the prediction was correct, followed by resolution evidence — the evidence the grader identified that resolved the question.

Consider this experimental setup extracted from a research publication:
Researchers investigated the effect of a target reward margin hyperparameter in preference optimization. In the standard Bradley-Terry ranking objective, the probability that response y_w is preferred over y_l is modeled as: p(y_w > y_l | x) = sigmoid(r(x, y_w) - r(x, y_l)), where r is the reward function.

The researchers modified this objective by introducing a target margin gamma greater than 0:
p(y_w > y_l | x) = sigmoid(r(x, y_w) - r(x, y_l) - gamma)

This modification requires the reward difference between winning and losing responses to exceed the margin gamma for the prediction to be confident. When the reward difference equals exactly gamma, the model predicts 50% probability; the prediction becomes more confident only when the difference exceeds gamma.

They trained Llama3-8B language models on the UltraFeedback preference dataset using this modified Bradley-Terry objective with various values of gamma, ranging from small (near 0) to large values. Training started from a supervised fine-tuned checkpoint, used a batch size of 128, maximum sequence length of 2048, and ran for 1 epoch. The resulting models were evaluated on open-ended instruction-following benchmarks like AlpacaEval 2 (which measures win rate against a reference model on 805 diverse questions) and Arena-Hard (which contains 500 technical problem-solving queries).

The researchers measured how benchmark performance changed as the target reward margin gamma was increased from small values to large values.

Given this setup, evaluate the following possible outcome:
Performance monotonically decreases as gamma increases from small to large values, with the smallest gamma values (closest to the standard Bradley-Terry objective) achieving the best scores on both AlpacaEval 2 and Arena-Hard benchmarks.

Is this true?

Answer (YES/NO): NO